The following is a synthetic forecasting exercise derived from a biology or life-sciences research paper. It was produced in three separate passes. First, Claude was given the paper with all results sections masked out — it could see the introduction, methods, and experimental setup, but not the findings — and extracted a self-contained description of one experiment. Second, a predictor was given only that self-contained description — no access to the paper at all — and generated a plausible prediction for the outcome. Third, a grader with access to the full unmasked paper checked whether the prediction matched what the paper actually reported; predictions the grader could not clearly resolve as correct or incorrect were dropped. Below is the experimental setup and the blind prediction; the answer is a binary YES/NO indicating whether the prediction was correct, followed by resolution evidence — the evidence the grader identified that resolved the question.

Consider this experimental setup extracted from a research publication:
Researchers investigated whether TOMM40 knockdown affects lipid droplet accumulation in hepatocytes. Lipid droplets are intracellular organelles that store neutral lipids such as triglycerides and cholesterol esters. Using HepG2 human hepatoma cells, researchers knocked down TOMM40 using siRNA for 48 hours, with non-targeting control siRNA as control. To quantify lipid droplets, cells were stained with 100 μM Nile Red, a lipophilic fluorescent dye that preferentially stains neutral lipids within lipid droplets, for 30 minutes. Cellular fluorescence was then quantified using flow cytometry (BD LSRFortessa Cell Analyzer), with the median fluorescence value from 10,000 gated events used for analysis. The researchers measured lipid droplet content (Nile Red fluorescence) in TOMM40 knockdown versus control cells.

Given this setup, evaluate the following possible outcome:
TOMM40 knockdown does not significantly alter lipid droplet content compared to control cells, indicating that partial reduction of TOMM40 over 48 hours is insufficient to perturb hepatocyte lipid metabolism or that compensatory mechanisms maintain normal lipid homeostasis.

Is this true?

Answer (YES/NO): NO